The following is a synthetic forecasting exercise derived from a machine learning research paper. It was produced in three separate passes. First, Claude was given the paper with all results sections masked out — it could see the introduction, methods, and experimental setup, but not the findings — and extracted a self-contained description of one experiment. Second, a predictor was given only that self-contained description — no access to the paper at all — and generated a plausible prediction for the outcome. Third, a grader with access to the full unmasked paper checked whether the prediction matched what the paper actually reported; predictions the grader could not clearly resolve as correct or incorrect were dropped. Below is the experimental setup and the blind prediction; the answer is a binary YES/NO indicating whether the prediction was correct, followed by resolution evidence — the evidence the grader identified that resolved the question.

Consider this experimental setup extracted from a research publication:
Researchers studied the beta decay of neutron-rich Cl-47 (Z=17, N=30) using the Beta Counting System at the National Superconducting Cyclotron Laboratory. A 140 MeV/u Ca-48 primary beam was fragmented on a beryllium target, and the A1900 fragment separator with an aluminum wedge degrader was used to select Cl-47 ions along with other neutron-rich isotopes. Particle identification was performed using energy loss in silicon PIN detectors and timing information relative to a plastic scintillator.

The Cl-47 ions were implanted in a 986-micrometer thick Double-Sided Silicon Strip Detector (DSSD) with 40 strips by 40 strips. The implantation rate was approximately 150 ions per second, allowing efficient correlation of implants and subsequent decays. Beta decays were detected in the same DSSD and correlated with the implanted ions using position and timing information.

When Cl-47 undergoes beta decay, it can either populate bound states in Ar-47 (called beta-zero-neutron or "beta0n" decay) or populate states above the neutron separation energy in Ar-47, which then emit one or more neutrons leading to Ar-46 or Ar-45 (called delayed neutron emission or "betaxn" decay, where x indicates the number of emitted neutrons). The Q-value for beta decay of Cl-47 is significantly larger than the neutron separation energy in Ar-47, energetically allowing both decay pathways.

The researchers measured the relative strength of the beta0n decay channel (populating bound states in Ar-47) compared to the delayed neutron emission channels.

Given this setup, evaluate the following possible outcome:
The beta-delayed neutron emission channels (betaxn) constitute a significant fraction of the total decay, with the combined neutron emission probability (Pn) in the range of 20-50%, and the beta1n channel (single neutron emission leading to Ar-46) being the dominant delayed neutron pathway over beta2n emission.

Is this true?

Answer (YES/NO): NO